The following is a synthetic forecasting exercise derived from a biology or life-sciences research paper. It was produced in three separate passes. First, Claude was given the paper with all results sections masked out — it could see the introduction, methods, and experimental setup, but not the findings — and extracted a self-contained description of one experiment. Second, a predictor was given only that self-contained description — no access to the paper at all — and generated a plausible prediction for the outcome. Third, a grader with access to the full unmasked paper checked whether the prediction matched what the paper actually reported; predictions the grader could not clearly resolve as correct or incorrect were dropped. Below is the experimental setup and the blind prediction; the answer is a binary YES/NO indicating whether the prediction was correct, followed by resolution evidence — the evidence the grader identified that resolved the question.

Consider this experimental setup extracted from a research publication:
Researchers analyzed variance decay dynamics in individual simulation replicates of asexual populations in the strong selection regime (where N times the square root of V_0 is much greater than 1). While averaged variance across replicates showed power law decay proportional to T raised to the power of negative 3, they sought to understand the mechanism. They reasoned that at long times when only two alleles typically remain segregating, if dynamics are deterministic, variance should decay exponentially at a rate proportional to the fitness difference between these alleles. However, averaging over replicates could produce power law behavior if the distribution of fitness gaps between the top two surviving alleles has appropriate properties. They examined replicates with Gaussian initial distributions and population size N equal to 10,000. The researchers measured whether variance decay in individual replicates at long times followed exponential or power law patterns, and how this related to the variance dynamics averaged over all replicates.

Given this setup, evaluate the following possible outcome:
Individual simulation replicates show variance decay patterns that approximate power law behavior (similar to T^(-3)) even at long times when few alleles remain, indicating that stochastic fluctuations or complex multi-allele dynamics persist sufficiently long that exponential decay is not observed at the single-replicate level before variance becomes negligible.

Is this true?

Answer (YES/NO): NO